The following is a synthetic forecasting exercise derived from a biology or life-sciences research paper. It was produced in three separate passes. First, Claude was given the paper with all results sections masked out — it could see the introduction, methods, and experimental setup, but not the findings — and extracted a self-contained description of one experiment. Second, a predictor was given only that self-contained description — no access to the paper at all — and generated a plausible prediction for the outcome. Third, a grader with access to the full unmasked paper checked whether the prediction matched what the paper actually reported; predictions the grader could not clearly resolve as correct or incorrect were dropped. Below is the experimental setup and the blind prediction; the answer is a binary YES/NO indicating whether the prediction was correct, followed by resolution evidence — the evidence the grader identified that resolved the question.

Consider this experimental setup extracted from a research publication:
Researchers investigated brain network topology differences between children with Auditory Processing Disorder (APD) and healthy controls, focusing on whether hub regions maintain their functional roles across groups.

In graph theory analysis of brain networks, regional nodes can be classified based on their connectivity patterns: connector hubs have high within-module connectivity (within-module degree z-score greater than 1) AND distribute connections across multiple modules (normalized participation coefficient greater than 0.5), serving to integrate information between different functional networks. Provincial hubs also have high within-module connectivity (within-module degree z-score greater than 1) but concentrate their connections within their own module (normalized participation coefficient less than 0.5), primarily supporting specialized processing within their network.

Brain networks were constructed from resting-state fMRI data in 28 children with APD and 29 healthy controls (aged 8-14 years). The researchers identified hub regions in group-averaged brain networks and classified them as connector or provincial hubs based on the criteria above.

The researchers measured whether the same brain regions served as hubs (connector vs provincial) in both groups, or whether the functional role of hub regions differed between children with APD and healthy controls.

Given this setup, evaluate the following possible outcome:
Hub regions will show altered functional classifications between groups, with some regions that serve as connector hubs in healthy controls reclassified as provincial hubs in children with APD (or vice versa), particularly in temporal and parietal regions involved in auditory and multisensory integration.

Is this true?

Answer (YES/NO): NO